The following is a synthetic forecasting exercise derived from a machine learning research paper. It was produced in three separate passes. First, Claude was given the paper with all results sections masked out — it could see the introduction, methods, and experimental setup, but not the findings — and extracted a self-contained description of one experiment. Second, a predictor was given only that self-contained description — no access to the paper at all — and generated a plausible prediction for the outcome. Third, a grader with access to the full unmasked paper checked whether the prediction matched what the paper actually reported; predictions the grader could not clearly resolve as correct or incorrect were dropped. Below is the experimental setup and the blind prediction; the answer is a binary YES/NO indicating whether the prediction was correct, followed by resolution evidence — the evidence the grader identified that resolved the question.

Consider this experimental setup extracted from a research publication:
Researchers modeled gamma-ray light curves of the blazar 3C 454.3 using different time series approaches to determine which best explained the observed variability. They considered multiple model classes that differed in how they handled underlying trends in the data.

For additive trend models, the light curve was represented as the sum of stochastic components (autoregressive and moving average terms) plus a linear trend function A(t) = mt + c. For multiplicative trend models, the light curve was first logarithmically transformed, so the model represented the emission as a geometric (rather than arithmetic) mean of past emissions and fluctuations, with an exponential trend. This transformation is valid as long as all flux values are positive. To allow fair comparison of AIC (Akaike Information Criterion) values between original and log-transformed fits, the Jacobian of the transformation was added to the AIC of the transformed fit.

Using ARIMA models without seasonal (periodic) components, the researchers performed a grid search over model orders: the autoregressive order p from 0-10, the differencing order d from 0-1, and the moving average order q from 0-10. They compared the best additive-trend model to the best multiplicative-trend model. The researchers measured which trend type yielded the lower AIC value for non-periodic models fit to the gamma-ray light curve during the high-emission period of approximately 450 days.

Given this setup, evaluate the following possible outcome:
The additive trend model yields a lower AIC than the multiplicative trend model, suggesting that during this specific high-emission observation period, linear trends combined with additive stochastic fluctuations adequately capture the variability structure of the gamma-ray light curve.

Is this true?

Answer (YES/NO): NO